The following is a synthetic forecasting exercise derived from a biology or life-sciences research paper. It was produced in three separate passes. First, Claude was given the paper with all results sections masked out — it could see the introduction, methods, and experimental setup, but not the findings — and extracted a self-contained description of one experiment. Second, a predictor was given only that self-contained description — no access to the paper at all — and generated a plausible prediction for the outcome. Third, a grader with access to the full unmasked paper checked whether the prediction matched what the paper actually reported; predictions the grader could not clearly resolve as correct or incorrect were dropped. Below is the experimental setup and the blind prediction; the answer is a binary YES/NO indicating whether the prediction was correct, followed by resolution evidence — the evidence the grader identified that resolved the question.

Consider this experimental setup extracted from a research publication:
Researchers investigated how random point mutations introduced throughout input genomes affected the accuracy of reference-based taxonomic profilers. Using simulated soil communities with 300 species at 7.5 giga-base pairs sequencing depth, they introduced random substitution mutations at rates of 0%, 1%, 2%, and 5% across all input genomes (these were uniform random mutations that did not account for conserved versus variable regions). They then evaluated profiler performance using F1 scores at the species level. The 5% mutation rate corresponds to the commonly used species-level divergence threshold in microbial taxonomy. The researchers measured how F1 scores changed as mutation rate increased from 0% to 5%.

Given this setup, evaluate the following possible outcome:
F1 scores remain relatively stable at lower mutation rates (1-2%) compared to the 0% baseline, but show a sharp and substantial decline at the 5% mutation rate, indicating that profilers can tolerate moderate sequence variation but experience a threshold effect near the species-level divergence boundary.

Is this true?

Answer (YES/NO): NO